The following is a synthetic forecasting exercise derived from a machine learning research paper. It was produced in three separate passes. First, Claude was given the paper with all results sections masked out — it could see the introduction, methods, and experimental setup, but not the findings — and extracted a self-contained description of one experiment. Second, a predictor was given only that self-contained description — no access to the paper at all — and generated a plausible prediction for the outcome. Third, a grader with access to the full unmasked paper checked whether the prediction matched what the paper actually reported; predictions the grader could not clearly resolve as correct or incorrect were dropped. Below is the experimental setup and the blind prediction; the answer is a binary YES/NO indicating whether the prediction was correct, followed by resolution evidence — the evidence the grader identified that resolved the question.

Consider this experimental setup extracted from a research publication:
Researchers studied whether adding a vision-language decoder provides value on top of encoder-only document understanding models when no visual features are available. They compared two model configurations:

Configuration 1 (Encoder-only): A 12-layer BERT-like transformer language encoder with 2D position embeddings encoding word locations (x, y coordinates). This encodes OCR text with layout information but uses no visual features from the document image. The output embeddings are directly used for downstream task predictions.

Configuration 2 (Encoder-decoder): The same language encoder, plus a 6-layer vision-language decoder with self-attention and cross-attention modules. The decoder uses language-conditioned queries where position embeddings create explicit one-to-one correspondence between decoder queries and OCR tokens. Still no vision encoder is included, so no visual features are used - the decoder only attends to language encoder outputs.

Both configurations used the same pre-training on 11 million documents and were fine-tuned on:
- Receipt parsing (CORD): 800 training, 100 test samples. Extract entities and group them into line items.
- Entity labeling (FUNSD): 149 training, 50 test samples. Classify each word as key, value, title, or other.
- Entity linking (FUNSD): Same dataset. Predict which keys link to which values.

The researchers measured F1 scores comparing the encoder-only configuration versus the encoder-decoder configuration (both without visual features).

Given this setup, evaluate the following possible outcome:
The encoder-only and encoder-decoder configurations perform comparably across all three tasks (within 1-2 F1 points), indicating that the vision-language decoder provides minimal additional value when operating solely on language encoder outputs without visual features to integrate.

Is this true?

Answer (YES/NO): YES